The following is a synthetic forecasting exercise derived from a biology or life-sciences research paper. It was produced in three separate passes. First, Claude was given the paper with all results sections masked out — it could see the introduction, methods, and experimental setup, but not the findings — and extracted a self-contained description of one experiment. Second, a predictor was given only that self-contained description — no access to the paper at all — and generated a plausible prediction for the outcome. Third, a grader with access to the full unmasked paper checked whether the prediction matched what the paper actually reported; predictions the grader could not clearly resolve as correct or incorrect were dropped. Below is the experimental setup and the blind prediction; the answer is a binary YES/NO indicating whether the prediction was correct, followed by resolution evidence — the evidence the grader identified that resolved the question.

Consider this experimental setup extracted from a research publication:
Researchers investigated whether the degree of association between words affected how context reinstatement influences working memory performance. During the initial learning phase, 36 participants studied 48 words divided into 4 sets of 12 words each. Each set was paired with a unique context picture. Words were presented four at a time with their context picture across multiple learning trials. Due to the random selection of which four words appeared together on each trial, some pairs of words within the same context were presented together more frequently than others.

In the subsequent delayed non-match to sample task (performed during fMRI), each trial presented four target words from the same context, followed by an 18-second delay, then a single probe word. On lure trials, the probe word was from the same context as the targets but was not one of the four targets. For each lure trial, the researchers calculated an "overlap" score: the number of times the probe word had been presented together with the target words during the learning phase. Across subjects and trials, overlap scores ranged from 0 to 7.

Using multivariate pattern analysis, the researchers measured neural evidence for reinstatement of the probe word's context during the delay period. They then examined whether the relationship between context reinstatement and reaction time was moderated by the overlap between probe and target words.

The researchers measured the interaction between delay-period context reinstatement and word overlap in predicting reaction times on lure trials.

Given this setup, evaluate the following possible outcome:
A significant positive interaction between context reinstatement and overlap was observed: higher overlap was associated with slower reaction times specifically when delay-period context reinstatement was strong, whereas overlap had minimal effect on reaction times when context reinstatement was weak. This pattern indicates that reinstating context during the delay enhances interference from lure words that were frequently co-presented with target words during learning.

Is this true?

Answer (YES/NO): YES